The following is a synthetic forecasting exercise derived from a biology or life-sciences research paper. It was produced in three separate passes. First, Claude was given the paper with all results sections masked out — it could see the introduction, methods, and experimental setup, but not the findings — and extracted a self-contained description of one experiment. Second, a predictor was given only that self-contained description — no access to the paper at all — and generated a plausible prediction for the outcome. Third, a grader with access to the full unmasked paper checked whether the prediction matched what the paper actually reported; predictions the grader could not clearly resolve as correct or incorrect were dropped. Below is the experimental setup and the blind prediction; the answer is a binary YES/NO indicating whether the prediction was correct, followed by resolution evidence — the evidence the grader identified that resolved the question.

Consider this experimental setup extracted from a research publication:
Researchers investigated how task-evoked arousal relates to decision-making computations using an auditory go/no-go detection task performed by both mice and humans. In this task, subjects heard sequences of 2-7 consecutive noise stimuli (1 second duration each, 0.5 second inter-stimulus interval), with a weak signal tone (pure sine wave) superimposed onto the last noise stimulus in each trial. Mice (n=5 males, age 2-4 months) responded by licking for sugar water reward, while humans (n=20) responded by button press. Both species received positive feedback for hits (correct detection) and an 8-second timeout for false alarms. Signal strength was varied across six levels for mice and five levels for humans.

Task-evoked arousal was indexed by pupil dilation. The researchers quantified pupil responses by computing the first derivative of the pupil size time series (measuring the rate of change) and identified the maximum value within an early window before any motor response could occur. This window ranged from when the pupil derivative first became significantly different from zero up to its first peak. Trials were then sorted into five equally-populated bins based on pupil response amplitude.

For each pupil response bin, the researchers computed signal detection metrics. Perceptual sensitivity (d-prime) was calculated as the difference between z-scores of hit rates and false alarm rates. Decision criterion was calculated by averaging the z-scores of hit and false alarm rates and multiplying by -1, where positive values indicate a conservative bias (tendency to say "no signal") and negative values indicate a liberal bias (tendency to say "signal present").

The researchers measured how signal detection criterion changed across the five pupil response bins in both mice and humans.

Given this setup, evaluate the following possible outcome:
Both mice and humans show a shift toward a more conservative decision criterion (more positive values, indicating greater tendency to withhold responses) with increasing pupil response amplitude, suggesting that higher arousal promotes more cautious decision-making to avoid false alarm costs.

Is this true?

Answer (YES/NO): NO